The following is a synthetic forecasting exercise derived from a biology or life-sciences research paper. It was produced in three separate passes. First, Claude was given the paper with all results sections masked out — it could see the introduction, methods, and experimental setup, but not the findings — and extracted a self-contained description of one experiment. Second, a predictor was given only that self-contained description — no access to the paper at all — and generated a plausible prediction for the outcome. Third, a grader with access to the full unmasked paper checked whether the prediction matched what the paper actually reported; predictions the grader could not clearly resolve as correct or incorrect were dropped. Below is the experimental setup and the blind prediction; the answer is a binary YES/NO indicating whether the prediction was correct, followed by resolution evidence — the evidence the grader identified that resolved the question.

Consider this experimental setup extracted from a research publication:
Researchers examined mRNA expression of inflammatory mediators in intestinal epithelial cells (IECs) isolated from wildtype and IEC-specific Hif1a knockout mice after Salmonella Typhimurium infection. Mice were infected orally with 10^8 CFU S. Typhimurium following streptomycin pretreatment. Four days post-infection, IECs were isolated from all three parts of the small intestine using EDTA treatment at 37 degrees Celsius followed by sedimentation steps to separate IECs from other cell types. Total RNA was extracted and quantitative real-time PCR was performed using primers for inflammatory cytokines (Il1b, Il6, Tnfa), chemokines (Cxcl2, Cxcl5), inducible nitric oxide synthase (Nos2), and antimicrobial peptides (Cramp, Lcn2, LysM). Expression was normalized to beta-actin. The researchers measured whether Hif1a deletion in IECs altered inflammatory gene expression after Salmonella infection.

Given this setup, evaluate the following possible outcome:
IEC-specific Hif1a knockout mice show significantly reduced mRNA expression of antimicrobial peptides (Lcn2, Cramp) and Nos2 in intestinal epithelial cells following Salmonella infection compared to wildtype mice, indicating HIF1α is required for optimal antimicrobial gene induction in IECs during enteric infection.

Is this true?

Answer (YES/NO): NO